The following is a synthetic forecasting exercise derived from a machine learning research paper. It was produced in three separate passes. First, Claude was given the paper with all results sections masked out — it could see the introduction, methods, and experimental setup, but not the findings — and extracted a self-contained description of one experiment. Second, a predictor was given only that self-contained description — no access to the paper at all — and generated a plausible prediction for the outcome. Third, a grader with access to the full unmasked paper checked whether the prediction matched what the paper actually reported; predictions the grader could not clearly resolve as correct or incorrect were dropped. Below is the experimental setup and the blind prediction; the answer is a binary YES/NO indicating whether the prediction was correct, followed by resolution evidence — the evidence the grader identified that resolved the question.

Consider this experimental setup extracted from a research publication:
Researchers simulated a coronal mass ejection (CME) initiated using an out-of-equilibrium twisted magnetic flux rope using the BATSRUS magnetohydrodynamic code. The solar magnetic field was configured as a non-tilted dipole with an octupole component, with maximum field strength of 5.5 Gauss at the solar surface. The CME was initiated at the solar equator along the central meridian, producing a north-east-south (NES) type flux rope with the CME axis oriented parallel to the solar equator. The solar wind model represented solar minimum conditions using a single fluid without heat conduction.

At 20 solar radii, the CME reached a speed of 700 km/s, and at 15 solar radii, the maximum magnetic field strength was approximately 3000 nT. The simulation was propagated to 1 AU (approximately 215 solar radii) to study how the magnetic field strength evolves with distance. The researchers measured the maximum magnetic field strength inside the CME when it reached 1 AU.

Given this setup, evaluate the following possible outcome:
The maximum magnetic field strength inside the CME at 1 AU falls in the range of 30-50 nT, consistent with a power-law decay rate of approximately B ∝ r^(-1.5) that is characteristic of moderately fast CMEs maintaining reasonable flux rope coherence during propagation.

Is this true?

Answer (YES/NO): NO